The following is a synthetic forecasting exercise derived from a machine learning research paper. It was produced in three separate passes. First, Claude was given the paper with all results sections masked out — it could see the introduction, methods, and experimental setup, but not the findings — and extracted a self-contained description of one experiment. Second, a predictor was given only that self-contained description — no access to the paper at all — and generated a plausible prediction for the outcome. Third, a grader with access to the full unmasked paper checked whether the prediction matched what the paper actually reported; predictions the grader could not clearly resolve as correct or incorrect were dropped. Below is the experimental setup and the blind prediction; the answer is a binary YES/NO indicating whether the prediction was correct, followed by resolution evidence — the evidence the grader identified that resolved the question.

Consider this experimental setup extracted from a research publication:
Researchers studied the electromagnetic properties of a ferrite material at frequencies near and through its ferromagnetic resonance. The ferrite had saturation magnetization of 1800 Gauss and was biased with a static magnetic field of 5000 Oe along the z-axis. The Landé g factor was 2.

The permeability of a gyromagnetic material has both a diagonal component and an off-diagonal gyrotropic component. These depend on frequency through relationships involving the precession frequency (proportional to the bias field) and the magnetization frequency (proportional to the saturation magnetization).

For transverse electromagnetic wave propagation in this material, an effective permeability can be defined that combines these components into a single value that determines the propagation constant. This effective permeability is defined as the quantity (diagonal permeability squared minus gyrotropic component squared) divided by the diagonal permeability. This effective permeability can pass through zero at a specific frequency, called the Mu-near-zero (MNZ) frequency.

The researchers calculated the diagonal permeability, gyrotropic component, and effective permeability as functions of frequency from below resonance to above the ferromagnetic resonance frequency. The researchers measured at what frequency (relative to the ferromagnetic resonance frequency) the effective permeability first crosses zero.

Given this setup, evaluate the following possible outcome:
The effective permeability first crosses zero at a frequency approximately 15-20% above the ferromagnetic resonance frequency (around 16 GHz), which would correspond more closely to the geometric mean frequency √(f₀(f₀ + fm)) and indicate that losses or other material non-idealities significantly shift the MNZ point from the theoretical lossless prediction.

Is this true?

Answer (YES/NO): YES